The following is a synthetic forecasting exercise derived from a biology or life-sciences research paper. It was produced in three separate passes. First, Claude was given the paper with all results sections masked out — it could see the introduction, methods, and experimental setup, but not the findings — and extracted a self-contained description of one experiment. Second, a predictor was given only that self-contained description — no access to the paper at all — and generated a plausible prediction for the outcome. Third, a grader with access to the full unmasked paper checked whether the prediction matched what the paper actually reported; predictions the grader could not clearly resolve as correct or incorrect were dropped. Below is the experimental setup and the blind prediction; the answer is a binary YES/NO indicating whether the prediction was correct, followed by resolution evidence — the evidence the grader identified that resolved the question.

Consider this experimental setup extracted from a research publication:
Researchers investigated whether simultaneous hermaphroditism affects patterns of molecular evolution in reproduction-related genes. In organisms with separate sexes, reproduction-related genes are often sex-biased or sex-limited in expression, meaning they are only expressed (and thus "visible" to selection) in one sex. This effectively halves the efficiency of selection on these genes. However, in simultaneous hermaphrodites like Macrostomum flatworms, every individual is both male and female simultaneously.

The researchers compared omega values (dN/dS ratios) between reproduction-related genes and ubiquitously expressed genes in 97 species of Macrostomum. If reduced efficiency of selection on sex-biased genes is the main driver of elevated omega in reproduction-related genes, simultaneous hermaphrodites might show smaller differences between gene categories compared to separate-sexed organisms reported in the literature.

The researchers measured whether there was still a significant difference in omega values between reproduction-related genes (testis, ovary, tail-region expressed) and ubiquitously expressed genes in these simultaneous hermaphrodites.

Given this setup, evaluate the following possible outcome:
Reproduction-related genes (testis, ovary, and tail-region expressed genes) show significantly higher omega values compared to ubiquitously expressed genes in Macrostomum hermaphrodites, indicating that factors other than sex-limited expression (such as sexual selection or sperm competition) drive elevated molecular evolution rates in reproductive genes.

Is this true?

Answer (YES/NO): YES